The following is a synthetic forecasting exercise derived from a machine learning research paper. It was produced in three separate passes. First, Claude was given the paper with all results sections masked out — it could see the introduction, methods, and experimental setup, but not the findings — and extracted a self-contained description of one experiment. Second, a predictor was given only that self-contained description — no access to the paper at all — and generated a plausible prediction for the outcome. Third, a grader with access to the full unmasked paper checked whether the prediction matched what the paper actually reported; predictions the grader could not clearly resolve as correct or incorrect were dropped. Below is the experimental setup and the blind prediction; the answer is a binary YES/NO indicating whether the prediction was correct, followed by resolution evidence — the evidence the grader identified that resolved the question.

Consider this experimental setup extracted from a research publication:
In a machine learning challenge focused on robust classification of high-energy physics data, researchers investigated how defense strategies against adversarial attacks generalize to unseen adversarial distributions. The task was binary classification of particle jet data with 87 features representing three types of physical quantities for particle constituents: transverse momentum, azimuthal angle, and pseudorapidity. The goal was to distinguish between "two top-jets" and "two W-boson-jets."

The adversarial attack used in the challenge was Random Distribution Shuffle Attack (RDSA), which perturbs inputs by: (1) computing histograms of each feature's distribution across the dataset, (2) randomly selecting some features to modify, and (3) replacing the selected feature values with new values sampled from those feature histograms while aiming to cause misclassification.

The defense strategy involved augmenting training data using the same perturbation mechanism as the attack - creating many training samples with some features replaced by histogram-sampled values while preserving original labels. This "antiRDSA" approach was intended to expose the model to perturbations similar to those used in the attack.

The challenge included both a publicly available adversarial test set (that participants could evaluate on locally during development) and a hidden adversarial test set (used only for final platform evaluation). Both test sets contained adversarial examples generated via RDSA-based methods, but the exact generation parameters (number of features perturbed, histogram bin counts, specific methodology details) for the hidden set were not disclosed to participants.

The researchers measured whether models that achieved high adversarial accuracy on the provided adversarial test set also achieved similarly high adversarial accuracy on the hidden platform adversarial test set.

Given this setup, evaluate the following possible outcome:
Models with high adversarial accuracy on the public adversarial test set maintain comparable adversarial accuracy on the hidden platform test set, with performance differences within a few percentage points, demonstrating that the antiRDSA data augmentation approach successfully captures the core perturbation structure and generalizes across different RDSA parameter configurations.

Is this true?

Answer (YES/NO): NO